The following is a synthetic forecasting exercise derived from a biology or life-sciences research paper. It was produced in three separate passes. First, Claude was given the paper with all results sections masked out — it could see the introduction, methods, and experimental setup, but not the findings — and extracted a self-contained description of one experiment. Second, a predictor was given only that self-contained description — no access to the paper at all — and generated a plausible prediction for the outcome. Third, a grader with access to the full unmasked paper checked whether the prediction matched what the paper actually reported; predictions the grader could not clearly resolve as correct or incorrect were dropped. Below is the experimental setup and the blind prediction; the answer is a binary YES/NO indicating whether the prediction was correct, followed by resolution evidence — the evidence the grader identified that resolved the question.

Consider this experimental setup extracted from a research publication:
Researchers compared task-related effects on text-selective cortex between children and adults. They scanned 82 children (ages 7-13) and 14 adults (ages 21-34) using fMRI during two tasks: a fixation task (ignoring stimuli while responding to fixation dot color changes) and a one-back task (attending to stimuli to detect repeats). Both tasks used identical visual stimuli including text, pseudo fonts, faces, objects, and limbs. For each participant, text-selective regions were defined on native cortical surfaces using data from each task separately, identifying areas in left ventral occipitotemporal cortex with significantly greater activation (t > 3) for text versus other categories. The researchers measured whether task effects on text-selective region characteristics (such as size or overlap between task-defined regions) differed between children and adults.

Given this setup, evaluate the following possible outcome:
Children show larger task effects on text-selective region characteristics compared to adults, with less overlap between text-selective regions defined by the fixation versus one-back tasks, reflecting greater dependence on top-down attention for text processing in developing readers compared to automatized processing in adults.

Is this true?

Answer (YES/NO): YES